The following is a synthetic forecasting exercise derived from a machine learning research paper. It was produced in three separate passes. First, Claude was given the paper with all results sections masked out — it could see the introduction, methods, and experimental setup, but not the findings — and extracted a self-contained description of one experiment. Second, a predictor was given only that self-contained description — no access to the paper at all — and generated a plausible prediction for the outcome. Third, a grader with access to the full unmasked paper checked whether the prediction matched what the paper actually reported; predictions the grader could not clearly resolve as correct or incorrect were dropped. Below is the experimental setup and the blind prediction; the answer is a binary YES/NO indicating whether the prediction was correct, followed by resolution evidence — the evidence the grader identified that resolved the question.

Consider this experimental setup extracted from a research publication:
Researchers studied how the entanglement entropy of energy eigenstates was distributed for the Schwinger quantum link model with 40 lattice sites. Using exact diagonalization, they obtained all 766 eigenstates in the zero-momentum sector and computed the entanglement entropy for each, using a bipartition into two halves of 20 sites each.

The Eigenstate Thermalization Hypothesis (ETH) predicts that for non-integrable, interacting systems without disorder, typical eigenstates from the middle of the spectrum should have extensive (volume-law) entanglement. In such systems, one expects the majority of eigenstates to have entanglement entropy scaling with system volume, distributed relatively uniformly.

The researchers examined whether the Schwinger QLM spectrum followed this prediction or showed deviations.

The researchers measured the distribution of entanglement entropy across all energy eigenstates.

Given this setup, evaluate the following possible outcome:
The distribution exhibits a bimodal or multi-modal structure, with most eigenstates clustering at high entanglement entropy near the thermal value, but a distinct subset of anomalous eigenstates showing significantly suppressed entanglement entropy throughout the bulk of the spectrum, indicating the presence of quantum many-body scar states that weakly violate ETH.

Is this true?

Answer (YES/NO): YES